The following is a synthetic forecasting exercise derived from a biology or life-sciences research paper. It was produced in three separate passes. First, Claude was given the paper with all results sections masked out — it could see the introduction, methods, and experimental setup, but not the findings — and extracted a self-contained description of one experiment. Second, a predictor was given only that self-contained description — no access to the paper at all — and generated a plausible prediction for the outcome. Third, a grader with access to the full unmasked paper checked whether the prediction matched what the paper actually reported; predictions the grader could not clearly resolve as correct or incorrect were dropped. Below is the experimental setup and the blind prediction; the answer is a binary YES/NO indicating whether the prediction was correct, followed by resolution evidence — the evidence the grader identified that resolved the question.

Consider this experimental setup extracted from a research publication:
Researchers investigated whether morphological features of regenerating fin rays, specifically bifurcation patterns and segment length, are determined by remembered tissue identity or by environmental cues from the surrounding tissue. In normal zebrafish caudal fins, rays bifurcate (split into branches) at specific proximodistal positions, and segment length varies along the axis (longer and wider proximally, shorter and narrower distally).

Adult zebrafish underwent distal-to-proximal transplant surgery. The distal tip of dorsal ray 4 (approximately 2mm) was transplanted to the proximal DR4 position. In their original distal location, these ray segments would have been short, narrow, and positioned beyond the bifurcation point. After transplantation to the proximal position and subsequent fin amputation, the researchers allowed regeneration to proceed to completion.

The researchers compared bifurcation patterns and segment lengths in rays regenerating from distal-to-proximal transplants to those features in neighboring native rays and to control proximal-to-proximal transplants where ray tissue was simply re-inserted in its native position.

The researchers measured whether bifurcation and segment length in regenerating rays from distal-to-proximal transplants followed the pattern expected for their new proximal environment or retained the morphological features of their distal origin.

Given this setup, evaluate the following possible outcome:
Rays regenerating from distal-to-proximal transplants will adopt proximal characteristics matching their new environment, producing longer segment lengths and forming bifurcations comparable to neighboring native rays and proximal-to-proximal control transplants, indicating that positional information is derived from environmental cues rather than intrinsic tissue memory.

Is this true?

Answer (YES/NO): YES